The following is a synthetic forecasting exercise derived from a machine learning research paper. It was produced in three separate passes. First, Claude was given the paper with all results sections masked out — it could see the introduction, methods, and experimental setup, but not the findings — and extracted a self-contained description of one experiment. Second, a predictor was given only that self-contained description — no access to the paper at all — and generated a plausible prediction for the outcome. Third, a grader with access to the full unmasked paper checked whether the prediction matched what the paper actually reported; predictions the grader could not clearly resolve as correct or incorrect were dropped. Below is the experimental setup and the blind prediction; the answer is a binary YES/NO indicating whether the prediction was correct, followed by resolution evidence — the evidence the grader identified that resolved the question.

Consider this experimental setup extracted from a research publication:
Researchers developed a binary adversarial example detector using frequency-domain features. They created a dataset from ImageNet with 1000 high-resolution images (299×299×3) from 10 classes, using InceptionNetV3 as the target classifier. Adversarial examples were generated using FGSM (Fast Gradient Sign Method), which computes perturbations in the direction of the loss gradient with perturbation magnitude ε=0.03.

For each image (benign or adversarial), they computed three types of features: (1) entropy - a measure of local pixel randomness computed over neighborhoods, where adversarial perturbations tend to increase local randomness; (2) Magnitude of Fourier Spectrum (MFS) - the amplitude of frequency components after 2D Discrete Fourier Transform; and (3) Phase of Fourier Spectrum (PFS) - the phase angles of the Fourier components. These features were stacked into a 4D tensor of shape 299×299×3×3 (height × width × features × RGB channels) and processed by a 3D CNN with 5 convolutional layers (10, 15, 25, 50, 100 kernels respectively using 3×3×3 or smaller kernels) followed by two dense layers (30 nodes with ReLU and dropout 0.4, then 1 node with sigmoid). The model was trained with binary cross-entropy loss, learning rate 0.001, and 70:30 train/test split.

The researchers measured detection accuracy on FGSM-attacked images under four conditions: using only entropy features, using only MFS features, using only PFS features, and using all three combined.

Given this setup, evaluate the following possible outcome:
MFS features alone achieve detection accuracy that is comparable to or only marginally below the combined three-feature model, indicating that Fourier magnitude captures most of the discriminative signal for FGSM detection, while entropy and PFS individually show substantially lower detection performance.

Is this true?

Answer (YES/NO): NO